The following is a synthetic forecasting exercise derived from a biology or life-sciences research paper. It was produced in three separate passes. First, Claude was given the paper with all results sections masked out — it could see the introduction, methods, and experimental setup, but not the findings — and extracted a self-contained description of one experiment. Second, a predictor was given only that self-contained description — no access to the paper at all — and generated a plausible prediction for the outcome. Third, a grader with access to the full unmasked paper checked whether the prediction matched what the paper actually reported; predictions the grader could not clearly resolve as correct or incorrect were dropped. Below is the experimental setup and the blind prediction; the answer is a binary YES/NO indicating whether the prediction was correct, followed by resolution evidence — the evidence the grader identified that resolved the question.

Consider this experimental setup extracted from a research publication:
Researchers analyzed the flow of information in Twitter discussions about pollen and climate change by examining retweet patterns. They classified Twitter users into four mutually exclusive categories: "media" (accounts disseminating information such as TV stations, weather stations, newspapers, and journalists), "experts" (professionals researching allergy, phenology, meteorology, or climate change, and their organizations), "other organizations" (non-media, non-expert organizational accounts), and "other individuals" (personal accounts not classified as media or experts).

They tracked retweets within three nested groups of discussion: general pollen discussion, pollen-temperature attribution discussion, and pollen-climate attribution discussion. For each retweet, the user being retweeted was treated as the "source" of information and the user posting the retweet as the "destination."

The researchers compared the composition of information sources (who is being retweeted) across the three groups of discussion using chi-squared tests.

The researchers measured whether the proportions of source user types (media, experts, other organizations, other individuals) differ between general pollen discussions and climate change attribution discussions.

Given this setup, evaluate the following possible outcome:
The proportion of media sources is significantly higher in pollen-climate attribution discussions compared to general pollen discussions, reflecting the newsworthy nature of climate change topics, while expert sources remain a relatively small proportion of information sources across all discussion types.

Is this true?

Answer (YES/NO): NO